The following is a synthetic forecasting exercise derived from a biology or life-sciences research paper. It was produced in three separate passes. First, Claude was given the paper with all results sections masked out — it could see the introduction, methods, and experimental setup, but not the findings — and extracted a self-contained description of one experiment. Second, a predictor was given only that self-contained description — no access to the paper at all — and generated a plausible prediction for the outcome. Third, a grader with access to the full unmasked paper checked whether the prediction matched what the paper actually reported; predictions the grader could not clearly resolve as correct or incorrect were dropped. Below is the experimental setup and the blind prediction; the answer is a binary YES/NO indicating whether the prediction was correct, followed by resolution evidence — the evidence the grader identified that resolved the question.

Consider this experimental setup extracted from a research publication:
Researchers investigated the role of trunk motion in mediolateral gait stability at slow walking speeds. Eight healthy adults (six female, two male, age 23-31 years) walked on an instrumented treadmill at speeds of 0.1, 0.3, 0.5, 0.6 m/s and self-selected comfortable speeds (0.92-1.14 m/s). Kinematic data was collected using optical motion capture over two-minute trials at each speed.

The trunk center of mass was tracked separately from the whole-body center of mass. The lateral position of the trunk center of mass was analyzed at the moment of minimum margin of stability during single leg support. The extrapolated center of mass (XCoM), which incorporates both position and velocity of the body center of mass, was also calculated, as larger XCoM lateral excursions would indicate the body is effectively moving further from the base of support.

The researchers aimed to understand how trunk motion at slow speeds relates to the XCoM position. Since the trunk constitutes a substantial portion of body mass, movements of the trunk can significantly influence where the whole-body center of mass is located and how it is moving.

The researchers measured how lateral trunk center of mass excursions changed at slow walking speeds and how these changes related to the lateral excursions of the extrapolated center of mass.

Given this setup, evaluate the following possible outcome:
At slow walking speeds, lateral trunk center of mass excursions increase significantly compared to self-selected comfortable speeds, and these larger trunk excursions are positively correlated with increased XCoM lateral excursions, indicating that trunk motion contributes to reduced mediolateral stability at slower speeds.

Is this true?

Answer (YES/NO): YES